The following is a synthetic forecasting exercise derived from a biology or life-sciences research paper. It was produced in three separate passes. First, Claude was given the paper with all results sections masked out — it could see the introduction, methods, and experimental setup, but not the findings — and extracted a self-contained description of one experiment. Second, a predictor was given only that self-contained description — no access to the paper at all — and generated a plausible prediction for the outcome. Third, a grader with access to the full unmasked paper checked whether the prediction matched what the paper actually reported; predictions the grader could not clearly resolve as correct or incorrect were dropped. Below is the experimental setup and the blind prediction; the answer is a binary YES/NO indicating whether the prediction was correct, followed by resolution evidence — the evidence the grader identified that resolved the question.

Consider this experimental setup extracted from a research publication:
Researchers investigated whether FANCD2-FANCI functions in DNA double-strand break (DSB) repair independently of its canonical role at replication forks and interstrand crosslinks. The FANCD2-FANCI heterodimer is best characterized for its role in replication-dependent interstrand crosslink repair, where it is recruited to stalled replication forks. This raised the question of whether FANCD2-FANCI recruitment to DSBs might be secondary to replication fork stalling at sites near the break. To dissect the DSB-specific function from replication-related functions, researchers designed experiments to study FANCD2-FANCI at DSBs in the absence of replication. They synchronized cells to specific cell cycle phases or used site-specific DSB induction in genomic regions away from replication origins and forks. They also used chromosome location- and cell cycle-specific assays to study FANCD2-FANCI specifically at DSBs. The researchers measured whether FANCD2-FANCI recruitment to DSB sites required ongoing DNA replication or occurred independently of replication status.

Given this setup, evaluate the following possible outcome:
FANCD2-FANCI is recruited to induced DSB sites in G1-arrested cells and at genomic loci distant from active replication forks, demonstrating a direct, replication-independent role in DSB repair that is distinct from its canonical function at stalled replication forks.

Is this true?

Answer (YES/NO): NO